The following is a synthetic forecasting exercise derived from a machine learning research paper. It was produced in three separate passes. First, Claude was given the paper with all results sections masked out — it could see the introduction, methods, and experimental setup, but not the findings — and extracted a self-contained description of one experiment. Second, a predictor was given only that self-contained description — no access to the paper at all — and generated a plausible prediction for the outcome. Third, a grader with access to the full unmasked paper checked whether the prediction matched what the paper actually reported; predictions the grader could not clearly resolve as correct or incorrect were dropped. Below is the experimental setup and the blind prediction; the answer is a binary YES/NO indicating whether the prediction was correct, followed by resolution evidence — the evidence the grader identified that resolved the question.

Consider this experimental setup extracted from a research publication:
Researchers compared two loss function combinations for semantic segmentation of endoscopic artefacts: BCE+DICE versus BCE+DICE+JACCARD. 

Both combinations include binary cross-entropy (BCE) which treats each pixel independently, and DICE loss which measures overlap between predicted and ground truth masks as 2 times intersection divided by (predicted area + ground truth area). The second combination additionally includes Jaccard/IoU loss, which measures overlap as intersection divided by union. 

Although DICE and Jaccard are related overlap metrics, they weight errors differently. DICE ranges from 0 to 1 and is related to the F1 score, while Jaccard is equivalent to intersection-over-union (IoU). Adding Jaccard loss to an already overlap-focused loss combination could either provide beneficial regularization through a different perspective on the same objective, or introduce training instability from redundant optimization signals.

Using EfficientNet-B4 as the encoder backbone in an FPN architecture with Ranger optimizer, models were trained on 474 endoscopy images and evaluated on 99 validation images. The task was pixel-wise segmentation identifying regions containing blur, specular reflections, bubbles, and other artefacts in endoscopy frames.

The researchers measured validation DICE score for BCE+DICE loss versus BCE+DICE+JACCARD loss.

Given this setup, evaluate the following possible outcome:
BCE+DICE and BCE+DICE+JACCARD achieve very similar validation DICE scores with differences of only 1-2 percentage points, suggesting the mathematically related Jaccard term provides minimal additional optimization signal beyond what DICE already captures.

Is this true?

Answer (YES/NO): YES